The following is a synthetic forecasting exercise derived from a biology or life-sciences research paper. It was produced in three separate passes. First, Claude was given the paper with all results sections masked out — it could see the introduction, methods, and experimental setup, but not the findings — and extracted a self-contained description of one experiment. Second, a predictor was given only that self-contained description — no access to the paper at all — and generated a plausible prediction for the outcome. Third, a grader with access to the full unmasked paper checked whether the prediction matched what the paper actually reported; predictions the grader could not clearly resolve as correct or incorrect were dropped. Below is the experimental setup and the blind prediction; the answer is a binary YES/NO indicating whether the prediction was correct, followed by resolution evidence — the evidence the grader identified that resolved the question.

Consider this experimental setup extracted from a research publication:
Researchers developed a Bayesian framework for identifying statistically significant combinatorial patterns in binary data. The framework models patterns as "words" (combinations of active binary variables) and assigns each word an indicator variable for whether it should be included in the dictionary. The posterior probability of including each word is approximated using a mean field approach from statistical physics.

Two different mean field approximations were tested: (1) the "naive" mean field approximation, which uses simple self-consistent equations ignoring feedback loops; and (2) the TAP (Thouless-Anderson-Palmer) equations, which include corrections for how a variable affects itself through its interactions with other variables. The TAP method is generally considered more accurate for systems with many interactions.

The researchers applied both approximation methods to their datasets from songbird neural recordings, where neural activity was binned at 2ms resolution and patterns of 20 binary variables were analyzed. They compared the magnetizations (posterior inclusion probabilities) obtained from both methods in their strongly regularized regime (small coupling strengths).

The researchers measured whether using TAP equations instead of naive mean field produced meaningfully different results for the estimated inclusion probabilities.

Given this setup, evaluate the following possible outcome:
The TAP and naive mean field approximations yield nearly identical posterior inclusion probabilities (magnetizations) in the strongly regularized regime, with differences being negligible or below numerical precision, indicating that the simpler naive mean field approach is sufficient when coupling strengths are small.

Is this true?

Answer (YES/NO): YES